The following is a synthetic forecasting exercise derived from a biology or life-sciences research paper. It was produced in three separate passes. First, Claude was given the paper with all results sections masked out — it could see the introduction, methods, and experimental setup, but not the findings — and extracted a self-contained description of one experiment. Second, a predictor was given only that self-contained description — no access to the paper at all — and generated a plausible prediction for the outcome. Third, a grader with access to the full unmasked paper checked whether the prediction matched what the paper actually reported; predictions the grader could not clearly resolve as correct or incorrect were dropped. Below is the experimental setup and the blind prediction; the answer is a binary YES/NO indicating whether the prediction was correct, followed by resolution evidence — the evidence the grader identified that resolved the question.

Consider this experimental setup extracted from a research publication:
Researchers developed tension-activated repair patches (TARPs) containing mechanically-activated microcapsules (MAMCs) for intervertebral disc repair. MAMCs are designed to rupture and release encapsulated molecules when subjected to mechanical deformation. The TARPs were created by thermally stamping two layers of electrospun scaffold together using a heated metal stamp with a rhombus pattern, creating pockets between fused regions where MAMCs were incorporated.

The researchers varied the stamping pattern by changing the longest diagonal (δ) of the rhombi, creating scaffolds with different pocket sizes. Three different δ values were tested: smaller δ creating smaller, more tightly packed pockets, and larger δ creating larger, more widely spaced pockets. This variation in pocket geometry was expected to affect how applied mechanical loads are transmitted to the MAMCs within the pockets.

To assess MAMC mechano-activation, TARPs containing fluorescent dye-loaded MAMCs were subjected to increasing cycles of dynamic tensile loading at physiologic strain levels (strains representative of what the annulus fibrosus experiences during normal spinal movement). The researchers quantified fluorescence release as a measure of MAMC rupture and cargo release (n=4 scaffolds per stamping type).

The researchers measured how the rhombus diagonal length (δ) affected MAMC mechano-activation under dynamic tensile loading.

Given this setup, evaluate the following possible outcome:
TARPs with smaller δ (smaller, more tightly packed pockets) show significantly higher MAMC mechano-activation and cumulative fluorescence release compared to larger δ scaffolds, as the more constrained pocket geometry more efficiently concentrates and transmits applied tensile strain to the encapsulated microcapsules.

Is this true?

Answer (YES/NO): NO